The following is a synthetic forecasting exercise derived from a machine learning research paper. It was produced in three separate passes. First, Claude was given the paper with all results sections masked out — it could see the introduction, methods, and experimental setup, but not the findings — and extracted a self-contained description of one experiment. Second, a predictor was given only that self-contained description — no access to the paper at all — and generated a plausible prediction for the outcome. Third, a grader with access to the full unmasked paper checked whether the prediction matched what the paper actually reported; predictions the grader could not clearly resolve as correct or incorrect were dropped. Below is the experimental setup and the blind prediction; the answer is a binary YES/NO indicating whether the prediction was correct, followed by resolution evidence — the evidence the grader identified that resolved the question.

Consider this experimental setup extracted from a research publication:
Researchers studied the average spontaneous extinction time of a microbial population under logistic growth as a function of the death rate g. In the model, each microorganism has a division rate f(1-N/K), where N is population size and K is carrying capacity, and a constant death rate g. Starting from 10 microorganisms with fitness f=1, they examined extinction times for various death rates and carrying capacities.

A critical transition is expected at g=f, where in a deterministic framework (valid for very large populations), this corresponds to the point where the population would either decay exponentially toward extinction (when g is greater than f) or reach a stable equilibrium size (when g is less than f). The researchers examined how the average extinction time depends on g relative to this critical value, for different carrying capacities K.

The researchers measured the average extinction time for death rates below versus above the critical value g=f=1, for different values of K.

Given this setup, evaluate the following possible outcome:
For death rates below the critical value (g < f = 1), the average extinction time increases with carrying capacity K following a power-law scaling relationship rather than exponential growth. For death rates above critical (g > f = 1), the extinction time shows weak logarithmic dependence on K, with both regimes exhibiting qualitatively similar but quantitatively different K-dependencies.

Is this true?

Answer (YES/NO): NO